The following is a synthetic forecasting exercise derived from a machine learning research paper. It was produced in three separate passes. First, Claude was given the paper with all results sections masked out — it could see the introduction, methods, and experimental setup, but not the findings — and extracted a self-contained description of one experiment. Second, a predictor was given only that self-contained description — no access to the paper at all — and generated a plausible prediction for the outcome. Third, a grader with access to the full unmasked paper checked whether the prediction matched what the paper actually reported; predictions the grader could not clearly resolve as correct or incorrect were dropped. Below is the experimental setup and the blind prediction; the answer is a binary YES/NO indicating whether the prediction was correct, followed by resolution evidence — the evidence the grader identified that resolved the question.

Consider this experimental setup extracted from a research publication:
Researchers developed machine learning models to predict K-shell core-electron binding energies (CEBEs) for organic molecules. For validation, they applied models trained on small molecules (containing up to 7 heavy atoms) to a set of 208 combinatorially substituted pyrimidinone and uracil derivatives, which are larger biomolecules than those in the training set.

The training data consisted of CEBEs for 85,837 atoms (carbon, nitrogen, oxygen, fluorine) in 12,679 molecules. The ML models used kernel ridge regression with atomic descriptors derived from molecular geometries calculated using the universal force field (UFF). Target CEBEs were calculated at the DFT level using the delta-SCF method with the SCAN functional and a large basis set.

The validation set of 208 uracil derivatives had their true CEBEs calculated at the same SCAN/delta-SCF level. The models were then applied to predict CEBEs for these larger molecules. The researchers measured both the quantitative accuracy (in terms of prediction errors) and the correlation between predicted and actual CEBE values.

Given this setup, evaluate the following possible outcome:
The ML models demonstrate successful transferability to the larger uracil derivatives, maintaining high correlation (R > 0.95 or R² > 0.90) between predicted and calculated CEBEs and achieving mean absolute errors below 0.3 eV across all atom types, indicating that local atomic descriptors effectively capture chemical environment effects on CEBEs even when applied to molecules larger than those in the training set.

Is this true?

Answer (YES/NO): NO